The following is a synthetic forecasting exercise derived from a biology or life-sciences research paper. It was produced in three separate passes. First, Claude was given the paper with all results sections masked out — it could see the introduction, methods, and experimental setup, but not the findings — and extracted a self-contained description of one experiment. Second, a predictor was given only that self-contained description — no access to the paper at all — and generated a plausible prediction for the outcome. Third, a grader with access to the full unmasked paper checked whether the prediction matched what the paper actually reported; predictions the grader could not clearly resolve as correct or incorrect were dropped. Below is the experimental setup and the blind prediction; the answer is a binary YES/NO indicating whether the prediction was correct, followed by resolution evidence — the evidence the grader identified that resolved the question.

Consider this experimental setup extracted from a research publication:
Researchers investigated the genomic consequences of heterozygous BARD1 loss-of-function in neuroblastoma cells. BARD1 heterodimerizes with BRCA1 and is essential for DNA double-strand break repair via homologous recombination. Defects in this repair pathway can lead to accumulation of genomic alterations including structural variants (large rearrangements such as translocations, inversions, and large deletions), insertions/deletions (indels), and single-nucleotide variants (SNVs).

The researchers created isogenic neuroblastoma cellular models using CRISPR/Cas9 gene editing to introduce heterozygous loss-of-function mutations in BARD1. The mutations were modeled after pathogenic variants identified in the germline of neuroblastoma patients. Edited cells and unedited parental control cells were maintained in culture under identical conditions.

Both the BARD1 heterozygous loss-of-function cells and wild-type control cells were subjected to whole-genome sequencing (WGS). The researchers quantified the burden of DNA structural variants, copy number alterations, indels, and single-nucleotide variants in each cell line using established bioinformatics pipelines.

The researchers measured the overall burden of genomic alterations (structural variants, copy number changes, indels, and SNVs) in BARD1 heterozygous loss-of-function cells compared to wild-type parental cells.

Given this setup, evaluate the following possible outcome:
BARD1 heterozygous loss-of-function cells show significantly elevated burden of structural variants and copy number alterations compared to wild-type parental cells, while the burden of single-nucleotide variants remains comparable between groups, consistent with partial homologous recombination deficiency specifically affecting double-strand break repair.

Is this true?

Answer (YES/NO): NO